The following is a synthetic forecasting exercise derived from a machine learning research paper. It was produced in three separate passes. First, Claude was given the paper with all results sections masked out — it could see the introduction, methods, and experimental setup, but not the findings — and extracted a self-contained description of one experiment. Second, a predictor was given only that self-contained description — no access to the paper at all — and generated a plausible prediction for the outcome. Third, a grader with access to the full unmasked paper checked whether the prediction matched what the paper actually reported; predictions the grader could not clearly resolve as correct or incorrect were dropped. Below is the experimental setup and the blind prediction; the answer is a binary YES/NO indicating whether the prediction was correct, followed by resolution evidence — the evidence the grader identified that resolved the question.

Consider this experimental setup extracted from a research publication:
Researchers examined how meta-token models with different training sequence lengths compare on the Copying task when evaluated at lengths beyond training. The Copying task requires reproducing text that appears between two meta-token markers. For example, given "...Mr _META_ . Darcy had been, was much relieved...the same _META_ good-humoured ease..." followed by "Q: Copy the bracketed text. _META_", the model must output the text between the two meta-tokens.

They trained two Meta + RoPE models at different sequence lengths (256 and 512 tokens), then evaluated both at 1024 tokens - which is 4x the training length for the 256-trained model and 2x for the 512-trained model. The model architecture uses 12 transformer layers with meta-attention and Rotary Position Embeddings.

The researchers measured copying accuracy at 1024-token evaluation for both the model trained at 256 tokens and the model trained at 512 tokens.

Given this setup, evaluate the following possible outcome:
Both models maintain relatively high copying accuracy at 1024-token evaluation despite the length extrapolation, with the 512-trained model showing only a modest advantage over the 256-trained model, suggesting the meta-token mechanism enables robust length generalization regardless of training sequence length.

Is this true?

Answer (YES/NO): NO